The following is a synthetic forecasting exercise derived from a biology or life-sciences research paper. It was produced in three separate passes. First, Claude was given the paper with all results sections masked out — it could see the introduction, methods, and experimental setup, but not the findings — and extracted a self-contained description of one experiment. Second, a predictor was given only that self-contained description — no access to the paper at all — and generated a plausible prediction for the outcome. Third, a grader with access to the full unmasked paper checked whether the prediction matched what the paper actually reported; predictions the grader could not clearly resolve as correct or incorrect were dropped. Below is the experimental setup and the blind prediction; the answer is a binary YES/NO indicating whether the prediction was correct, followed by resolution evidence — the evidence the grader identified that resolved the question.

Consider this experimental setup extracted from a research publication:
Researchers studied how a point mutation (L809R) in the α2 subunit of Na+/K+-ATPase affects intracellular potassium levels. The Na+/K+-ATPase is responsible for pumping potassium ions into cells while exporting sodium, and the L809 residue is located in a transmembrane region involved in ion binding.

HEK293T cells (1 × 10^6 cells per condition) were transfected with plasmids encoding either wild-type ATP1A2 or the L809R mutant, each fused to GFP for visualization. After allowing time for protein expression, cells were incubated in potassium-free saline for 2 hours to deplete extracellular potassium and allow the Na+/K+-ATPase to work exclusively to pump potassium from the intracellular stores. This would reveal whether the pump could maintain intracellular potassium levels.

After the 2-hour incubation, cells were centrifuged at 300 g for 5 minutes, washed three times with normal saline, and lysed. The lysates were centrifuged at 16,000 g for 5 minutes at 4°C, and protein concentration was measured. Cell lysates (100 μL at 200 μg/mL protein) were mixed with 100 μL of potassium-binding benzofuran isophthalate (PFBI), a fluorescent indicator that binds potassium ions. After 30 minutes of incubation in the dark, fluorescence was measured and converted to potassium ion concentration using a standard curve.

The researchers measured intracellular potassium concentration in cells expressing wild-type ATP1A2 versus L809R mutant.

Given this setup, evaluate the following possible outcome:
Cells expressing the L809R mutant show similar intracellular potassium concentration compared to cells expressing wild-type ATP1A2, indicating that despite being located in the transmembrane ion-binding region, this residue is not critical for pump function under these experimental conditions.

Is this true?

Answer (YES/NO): NO